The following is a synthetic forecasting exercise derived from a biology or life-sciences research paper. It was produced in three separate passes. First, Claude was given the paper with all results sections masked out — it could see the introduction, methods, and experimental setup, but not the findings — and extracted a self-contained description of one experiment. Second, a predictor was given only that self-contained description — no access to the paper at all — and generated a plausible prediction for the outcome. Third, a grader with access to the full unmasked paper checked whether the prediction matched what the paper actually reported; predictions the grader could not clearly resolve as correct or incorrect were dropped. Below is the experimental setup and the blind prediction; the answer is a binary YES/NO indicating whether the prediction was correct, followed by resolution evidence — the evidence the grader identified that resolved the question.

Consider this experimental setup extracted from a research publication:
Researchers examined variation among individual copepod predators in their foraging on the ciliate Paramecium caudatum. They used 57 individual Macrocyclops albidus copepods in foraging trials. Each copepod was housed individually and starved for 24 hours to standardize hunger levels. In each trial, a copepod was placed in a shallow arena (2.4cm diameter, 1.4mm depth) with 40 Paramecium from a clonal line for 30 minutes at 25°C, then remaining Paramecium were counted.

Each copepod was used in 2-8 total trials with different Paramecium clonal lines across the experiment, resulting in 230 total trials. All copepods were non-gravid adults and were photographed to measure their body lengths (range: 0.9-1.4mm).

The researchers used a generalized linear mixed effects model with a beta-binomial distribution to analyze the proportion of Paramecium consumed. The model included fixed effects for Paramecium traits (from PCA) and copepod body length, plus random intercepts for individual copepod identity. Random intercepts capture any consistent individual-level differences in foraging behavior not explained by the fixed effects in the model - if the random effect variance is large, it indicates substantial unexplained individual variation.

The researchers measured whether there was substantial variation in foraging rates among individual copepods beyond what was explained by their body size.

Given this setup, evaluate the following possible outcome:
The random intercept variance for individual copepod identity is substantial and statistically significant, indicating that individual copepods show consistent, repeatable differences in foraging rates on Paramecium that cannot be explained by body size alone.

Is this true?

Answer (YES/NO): YES